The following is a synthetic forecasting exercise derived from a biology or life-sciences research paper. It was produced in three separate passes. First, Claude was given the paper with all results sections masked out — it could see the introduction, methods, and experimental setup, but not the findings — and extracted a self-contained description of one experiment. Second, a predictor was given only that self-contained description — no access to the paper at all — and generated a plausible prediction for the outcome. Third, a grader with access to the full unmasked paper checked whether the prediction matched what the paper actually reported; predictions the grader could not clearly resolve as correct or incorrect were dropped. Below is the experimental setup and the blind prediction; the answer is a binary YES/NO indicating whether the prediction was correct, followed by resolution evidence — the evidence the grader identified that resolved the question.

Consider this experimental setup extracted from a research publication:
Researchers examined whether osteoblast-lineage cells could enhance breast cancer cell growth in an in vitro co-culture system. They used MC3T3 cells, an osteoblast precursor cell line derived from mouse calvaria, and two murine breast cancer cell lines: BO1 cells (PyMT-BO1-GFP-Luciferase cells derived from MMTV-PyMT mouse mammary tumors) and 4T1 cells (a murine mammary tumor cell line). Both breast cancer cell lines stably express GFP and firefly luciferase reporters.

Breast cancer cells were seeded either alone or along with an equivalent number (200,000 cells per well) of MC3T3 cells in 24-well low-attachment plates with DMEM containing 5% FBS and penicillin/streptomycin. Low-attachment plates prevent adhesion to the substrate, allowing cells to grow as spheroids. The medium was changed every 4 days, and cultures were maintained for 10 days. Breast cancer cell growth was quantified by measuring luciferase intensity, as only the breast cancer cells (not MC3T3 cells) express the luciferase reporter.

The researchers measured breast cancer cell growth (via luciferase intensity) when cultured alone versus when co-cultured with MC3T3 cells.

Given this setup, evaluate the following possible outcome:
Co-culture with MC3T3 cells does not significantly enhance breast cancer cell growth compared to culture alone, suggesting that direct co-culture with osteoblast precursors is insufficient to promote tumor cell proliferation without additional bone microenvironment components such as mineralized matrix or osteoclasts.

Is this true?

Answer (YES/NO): NO